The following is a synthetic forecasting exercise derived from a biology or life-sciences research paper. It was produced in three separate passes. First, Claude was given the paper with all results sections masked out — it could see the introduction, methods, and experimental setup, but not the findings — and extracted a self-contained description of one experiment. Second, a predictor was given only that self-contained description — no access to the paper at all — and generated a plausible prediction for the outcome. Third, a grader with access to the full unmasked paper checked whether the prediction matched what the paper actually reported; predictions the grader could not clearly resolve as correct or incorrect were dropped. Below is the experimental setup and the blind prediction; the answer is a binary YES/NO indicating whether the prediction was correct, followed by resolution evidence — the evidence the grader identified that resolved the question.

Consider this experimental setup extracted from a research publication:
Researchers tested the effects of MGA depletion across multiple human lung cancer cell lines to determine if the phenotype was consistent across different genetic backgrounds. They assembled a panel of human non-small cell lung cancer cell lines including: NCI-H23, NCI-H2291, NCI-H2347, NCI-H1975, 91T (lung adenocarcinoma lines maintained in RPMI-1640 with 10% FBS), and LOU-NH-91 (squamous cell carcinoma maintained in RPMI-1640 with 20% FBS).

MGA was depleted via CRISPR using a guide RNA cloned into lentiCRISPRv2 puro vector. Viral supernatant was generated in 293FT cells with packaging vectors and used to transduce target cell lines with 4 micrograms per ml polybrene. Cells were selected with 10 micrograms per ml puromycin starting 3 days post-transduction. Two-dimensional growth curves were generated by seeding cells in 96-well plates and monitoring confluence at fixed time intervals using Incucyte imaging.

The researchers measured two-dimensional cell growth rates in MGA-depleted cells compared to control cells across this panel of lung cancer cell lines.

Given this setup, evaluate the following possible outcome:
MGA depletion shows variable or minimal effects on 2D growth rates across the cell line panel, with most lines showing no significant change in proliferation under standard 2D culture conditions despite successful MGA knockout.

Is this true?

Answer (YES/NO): YES